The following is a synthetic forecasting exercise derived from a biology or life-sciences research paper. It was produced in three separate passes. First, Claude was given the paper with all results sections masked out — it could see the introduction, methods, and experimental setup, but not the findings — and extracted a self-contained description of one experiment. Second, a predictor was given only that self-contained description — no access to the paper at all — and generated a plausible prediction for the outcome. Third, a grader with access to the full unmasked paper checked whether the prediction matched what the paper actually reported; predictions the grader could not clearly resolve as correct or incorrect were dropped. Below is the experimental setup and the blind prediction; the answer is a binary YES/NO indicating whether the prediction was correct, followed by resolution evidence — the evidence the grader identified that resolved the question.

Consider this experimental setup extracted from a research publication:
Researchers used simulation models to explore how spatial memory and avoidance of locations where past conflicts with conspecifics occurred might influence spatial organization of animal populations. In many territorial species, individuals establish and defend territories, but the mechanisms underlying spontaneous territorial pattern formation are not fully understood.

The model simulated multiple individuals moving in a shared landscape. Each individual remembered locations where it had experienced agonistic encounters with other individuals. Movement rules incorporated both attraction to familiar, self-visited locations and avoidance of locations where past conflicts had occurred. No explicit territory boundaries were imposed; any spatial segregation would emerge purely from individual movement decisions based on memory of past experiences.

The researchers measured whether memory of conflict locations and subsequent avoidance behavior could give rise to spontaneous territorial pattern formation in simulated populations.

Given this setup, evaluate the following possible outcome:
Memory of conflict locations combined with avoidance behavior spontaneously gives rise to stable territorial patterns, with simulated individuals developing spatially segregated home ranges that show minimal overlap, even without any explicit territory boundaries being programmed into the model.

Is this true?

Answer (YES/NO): YES